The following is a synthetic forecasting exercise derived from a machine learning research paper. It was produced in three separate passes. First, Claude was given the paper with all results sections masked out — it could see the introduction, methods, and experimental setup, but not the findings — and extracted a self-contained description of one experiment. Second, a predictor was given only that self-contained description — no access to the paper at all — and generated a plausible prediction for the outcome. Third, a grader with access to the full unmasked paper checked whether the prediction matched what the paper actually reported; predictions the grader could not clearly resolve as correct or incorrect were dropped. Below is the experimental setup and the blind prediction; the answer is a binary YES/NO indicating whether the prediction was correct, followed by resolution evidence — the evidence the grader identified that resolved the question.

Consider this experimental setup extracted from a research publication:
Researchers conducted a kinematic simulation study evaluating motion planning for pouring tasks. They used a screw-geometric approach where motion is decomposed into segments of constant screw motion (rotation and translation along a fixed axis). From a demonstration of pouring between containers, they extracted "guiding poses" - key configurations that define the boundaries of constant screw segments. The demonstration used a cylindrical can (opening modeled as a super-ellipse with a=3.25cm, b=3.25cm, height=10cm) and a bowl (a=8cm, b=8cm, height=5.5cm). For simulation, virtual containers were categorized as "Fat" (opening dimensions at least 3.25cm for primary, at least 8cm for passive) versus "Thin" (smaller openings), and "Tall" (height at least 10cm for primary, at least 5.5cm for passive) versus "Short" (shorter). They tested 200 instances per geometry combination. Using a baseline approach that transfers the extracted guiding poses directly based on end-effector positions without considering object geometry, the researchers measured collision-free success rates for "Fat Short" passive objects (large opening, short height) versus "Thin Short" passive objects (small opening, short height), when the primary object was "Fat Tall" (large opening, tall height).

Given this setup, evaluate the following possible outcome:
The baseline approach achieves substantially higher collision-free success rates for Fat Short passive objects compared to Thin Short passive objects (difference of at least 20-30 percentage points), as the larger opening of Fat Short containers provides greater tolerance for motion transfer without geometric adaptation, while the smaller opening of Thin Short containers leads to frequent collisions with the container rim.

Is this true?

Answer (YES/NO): NO